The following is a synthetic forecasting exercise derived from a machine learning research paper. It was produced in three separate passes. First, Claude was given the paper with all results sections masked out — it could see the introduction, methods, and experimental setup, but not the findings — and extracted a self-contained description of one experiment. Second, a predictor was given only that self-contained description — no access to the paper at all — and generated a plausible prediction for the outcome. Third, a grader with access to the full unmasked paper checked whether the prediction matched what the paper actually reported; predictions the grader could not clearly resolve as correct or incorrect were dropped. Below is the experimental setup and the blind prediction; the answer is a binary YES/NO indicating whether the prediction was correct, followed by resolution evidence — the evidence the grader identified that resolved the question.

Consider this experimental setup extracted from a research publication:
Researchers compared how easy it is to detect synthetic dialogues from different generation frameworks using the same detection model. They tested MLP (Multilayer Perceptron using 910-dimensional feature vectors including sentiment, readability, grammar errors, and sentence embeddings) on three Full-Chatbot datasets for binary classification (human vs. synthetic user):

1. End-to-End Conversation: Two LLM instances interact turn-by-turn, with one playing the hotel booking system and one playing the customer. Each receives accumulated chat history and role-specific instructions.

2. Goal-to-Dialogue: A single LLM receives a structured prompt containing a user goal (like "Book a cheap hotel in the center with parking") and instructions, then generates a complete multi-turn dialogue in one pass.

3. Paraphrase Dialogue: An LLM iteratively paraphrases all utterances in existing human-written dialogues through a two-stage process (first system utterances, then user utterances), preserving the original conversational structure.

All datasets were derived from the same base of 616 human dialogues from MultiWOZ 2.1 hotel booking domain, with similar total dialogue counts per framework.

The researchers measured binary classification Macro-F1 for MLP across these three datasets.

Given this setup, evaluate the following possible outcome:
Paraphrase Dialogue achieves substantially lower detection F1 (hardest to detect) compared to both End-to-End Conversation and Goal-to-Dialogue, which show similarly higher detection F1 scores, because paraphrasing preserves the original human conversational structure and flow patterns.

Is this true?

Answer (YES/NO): YES